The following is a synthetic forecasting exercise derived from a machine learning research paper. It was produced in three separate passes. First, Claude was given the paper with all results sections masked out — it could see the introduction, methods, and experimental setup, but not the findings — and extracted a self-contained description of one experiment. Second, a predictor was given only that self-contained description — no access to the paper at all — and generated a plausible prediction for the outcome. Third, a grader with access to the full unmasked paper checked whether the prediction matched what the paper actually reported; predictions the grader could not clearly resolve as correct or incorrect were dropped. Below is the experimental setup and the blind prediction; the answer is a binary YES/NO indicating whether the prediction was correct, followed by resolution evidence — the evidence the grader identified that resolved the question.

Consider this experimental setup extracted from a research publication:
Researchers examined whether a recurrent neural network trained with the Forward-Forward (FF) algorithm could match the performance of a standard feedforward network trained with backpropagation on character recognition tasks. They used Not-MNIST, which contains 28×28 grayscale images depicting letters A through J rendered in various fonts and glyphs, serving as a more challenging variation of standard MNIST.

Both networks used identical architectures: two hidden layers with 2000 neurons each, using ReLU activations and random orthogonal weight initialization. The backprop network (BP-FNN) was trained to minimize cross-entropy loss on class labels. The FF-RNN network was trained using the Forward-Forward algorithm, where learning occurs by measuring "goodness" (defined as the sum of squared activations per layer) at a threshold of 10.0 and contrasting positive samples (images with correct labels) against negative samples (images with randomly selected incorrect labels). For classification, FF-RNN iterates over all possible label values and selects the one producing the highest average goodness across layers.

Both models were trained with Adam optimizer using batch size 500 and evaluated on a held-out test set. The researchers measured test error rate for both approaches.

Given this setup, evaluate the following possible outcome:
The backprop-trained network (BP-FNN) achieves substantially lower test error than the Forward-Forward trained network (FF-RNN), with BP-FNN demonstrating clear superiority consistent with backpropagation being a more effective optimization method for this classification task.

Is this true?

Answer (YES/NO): NO